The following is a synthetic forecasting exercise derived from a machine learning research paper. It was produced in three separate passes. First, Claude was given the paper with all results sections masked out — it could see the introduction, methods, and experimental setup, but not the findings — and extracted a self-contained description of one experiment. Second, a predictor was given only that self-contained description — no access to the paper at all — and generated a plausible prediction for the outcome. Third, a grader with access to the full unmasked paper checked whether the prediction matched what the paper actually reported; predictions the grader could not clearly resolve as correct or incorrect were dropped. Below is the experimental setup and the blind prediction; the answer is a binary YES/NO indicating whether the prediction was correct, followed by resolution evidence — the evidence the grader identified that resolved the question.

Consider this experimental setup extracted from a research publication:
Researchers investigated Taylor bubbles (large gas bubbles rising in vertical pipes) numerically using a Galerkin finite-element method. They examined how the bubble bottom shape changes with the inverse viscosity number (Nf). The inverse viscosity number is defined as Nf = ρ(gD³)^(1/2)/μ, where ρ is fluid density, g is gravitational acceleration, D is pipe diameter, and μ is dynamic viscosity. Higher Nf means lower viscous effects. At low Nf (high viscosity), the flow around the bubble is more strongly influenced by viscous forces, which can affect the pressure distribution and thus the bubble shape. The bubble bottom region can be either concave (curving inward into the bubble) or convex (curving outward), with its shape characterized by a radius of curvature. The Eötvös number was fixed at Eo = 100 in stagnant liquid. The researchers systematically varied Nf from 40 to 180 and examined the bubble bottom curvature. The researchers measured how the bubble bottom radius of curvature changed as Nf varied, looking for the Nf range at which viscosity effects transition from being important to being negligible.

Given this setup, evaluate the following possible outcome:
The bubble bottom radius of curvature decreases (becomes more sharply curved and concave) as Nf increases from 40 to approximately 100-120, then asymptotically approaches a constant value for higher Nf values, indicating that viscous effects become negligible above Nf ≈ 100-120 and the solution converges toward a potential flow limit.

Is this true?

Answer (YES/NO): NO